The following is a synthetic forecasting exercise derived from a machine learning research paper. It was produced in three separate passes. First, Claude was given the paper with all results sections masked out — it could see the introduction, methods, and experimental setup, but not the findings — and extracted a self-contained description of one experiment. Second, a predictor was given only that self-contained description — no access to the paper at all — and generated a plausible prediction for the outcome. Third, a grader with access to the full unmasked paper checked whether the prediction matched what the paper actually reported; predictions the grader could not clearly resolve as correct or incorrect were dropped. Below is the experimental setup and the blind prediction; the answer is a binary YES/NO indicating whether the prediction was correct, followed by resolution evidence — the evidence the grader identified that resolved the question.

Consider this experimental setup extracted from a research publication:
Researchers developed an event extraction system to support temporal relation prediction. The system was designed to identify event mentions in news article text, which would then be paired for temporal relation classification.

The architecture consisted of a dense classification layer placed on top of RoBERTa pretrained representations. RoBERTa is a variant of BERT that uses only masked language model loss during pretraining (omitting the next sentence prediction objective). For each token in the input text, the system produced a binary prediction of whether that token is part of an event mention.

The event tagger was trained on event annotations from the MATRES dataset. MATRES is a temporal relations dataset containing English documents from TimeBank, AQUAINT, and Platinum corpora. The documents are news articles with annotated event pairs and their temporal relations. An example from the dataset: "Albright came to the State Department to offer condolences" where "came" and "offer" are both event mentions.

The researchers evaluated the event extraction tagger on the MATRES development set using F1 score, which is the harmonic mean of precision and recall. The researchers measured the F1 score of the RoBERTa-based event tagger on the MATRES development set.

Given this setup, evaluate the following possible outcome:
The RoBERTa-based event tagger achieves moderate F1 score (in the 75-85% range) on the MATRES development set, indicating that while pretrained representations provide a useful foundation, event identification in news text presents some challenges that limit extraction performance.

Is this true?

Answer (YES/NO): NO